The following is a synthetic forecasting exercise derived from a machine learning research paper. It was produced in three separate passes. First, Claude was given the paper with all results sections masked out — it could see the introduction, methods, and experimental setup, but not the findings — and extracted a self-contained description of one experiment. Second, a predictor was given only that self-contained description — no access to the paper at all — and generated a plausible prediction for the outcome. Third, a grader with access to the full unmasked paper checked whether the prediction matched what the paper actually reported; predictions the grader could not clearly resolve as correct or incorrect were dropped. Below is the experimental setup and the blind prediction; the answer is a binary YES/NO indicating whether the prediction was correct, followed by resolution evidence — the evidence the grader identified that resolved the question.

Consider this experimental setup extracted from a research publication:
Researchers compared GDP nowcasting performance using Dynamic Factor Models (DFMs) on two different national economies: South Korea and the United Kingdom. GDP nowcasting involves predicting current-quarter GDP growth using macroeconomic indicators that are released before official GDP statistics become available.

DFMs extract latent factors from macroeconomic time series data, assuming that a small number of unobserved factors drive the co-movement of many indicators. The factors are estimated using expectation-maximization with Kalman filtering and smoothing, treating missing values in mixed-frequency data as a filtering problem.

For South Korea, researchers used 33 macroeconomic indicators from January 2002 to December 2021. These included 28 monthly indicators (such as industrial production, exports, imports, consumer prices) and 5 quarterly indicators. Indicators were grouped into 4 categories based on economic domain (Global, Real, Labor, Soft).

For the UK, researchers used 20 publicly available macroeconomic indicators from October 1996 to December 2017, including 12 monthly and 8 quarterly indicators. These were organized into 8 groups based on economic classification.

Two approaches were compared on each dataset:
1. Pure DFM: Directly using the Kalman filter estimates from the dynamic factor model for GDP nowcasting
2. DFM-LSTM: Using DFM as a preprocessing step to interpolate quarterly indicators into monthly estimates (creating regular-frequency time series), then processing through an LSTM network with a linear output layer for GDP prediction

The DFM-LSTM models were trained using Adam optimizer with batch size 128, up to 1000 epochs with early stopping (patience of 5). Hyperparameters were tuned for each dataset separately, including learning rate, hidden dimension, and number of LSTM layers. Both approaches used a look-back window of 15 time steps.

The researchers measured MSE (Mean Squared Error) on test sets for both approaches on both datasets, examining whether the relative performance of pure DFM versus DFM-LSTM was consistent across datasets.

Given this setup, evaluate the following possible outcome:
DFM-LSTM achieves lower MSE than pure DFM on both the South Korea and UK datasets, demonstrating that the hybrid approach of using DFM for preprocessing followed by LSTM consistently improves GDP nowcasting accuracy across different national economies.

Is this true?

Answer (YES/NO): NO